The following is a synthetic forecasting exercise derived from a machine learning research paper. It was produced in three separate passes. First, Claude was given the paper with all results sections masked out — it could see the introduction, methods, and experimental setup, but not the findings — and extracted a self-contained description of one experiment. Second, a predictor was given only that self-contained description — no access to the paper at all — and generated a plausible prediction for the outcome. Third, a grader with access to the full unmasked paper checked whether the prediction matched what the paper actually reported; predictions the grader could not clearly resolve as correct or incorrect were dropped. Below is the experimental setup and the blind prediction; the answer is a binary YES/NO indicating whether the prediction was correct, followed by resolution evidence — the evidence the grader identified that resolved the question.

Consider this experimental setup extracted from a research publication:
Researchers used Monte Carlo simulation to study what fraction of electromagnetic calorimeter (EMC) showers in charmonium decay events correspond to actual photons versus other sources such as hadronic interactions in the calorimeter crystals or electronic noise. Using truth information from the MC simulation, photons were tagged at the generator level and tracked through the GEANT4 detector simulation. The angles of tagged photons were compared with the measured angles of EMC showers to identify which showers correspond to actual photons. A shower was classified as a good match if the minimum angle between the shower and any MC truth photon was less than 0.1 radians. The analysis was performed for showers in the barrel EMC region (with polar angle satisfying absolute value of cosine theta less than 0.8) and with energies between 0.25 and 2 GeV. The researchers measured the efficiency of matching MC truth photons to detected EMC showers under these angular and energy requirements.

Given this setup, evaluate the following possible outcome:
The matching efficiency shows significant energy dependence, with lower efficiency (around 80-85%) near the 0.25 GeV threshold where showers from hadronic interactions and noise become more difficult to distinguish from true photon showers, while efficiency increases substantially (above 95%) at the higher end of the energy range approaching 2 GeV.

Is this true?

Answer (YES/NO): NO